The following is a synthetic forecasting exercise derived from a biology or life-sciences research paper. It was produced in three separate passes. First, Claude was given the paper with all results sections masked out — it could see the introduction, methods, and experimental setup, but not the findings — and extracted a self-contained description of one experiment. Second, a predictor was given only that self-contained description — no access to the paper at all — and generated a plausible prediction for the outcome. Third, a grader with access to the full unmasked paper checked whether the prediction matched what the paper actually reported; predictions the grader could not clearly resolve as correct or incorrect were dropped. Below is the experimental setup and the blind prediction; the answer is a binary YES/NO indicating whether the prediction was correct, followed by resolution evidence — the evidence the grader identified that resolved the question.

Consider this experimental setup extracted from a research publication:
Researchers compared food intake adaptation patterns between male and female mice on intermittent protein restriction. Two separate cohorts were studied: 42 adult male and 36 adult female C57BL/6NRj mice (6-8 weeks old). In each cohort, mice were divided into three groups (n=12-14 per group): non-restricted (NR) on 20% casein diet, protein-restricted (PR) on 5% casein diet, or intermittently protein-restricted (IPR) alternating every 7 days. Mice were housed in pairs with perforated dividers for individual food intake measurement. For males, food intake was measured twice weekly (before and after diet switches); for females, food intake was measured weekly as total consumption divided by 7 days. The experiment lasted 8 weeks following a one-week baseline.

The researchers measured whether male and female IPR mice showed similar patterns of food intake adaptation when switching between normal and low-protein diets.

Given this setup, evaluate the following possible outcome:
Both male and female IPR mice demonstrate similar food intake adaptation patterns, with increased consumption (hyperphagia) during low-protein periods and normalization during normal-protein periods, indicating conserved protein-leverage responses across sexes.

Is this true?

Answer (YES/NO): NO